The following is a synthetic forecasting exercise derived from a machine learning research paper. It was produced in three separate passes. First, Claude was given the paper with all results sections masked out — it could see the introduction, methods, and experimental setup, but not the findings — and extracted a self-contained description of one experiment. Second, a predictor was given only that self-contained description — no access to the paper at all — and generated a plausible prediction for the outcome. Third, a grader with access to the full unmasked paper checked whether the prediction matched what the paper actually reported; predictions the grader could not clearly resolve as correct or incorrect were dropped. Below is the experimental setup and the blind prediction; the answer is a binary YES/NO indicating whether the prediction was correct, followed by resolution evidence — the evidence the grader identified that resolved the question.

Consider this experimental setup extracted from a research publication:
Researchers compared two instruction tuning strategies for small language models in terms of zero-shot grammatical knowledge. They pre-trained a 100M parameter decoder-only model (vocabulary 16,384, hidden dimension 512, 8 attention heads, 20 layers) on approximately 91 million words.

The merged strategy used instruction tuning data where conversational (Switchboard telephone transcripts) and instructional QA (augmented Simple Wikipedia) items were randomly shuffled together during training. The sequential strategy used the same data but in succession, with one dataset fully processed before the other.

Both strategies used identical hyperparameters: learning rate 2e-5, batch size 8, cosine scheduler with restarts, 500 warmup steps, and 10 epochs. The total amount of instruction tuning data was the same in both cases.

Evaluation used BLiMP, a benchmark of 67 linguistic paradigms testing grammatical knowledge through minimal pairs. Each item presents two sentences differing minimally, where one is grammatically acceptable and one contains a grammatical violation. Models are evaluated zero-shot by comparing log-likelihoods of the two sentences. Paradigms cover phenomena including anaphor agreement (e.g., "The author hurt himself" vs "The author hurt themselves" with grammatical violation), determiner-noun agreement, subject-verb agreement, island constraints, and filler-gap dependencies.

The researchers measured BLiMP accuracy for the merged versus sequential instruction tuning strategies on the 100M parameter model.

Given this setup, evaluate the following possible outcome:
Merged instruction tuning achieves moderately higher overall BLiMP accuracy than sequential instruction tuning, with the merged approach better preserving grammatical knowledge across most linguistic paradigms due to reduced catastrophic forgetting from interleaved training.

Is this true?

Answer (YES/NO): NO